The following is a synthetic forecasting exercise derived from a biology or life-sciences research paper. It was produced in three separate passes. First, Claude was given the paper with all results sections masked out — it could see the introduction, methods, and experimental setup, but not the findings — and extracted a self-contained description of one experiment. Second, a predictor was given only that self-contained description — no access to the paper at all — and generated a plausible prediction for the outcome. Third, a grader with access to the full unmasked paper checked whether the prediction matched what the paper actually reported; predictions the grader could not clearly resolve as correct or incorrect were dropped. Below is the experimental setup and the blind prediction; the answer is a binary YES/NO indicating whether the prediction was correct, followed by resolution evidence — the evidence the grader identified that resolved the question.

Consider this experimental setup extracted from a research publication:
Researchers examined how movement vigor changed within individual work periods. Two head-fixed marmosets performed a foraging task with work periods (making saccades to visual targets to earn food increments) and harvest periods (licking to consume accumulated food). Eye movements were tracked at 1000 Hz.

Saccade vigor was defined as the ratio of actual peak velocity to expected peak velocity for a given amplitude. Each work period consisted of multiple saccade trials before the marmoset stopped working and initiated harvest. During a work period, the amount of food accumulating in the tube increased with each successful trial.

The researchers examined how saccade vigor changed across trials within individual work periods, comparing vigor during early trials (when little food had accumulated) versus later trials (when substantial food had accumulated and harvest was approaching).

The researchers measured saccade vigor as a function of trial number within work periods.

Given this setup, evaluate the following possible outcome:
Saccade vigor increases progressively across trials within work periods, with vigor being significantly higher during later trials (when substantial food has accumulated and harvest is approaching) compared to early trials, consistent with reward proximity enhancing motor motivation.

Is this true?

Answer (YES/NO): NO